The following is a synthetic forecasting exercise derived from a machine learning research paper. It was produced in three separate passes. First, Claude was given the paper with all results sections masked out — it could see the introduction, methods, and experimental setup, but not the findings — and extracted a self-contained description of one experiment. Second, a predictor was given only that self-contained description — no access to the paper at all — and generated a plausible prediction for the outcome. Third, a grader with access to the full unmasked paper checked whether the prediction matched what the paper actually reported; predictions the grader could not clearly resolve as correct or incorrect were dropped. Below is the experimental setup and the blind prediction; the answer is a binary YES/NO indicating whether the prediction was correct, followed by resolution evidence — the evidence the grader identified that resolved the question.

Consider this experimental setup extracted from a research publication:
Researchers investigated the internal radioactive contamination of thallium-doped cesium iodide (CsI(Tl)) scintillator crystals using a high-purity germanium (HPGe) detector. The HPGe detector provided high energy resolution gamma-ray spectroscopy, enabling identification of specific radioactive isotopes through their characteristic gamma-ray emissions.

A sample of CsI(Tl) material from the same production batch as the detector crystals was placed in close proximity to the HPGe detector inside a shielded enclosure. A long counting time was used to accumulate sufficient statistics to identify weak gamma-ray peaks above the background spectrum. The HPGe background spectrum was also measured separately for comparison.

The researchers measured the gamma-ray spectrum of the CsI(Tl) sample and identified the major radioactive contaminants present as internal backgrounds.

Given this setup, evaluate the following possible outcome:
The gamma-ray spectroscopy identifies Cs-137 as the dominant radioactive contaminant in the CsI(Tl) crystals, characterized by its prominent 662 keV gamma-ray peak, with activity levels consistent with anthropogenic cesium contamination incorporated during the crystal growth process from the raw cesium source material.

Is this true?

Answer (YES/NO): NO